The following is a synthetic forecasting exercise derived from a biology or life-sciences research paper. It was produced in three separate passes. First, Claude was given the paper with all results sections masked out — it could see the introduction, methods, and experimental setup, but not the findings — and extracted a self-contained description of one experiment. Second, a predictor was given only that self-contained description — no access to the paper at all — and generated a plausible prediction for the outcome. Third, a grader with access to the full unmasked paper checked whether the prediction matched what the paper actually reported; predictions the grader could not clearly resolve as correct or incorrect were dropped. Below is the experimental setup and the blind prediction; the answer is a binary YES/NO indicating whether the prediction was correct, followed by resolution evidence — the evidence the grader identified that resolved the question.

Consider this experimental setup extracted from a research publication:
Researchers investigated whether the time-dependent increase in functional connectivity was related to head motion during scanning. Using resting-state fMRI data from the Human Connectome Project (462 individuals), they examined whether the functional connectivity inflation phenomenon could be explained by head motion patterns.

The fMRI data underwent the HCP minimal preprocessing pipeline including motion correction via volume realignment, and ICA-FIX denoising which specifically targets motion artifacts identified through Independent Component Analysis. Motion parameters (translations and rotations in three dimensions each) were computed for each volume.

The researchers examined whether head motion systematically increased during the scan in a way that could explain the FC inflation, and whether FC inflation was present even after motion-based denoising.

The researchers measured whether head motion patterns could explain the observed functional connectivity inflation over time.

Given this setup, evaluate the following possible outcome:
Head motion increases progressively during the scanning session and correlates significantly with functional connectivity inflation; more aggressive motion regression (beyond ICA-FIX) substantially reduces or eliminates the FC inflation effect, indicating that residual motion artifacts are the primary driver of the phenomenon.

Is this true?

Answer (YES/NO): NO